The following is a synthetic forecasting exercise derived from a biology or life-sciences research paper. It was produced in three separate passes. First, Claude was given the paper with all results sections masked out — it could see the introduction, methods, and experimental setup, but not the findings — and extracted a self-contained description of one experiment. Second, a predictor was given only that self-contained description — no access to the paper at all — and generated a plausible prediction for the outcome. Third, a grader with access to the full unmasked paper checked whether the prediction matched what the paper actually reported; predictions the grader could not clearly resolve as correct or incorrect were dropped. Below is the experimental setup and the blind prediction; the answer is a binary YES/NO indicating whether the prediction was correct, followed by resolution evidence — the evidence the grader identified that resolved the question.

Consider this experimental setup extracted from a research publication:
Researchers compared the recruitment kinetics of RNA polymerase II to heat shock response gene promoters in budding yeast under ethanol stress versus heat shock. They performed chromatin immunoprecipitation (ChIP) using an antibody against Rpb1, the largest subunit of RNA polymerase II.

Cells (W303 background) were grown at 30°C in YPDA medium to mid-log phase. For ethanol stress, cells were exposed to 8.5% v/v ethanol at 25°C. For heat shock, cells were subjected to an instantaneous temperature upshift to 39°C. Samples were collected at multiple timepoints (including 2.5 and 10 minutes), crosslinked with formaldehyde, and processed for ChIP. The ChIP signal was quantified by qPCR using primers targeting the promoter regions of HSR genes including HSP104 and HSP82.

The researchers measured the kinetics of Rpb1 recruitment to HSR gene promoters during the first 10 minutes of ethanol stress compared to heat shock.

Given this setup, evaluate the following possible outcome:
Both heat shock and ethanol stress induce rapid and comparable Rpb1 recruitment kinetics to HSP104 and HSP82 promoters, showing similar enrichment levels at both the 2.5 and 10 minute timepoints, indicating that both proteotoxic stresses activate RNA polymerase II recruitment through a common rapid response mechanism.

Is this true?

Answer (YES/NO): NO